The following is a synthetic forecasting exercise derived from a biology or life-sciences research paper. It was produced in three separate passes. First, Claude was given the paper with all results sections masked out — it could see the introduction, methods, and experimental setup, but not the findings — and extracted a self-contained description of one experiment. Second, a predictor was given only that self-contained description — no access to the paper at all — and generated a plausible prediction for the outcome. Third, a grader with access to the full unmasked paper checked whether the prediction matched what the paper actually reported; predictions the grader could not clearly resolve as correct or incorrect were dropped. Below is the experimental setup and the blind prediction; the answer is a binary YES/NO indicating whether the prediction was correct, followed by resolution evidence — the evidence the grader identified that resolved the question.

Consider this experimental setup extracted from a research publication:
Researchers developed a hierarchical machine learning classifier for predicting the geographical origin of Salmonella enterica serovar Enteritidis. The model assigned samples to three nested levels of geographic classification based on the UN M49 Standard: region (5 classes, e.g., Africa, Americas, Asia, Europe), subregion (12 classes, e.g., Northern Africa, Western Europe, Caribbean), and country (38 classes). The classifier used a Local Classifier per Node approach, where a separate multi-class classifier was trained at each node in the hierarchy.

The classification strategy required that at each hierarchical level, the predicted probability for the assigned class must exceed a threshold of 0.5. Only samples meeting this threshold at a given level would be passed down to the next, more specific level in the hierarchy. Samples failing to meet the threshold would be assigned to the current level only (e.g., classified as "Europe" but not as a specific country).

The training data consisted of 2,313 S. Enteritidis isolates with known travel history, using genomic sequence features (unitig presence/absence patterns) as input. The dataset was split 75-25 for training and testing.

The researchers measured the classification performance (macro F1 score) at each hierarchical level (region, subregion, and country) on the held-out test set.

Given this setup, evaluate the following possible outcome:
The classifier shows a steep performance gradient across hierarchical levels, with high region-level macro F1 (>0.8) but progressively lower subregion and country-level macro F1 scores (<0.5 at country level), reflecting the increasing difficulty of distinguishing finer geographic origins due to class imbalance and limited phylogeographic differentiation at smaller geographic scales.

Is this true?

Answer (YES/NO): NO